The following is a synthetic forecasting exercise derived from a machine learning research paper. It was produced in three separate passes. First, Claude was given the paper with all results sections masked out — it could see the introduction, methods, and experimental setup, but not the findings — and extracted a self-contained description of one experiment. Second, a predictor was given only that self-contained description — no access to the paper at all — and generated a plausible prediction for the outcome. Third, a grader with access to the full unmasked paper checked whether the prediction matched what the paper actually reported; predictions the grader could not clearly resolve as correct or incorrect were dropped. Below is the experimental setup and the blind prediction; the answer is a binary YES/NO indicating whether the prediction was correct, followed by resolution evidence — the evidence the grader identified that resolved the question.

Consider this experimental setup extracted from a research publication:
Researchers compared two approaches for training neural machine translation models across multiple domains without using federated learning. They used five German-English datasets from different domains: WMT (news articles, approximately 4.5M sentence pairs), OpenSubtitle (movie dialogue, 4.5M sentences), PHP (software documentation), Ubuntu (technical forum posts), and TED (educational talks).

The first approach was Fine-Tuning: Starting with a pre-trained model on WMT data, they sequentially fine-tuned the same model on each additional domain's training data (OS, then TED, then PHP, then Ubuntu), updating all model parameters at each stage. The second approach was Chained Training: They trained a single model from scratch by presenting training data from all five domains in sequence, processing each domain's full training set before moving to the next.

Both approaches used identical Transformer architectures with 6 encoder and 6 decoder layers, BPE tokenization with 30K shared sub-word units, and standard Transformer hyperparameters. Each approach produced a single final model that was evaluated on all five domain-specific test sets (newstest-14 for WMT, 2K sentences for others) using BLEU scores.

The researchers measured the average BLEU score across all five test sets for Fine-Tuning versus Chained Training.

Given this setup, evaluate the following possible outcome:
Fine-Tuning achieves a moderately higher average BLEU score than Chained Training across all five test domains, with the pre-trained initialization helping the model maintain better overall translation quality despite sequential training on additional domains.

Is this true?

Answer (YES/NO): NO